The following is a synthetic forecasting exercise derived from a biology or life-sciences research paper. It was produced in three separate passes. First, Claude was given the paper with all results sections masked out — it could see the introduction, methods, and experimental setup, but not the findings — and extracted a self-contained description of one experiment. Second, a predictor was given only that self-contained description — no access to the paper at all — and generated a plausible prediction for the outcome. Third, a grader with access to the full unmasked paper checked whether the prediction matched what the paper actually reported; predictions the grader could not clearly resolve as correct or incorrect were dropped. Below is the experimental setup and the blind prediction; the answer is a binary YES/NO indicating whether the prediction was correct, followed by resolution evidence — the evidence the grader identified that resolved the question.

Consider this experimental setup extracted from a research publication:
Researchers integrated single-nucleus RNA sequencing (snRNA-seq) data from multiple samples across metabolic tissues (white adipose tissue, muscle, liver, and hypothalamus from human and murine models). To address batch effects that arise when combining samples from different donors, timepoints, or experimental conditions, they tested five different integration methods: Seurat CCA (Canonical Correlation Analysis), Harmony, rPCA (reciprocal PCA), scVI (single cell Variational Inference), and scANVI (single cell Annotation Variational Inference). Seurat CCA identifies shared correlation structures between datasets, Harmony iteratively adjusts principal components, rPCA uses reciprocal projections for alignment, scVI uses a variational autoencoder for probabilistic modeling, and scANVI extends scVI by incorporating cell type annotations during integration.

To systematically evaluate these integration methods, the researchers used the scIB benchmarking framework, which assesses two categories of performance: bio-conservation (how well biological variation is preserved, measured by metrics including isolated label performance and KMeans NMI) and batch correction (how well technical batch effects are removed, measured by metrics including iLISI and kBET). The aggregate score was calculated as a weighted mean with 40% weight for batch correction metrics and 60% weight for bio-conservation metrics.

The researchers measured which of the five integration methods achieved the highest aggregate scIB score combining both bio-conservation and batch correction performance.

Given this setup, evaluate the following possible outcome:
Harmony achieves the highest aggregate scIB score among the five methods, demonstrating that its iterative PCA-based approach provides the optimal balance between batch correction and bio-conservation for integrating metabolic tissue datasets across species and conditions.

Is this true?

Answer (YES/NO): NO